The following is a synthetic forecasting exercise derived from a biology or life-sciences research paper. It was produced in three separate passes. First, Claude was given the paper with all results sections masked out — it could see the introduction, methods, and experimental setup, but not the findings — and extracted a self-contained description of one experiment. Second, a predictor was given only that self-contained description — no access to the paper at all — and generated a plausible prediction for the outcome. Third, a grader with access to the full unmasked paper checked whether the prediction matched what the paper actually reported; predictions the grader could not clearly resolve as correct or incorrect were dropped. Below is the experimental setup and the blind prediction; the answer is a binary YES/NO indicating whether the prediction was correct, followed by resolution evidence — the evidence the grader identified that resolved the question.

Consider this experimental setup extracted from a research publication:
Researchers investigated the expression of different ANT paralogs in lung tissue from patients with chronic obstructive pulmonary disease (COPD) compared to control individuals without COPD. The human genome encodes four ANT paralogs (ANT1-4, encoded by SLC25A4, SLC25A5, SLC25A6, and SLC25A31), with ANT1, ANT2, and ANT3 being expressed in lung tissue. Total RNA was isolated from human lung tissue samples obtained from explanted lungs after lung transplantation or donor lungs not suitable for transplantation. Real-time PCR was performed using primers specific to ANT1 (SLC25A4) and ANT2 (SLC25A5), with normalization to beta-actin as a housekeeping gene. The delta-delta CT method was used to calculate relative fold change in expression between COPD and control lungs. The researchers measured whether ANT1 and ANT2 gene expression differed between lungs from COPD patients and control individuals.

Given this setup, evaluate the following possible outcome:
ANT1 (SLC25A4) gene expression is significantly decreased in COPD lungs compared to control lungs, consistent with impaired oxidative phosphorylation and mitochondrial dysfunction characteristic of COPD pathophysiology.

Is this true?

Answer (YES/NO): NO